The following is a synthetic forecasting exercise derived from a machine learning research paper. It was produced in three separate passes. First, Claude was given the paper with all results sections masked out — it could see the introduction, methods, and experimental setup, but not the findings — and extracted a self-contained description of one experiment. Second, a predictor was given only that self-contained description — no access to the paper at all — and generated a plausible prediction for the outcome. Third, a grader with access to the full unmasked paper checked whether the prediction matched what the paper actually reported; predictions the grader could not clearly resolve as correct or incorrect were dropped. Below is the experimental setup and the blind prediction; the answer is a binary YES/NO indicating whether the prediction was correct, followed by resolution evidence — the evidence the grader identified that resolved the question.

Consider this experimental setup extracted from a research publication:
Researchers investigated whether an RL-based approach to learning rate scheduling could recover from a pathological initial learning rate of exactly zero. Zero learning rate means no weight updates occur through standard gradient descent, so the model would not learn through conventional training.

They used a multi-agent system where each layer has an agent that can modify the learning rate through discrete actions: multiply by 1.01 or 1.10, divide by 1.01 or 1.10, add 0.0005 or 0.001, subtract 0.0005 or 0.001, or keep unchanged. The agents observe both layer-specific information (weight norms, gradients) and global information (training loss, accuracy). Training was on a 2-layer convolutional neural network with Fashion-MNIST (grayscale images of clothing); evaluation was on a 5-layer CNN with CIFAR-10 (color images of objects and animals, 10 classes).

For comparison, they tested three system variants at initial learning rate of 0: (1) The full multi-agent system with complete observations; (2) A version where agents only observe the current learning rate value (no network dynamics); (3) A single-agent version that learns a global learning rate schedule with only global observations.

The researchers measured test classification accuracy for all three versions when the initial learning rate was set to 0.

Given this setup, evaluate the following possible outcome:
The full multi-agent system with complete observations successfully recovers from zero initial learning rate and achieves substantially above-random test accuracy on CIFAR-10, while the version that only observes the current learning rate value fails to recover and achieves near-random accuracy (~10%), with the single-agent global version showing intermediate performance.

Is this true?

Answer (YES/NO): NO